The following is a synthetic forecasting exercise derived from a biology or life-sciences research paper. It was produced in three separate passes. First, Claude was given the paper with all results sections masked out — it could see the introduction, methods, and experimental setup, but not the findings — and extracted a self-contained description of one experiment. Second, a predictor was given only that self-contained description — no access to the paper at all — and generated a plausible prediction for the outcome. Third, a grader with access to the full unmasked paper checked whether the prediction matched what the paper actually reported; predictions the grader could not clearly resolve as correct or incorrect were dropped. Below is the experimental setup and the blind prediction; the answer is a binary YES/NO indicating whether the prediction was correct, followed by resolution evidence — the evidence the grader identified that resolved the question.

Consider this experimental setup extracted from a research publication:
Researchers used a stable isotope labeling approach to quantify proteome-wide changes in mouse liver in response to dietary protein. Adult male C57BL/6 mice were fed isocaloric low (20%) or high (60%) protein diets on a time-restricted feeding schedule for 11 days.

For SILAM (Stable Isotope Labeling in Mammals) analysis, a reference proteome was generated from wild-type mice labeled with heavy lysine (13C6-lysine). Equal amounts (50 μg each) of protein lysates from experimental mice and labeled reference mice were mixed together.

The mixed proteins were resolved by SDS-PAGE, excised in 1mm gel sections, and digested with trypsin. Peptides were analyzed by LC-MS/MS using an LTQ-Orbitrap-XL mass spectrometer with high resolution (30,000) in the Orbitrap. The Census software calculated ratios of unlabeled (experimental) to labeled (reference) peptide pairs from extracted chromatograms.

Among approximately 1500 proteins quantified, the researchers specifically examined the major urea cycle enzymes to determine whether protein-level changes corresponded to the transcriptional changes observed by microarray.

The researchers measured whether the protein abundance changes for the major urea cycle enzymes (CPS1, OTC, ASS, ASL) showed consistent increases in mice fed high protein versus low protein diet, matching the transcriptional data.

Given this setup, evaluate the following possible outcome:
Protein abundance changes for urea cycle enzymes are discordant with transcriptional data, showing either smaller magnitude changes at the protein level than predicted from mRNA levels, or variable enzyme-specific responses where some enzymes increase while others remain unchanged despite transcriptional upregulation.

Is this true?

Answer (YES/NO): NO